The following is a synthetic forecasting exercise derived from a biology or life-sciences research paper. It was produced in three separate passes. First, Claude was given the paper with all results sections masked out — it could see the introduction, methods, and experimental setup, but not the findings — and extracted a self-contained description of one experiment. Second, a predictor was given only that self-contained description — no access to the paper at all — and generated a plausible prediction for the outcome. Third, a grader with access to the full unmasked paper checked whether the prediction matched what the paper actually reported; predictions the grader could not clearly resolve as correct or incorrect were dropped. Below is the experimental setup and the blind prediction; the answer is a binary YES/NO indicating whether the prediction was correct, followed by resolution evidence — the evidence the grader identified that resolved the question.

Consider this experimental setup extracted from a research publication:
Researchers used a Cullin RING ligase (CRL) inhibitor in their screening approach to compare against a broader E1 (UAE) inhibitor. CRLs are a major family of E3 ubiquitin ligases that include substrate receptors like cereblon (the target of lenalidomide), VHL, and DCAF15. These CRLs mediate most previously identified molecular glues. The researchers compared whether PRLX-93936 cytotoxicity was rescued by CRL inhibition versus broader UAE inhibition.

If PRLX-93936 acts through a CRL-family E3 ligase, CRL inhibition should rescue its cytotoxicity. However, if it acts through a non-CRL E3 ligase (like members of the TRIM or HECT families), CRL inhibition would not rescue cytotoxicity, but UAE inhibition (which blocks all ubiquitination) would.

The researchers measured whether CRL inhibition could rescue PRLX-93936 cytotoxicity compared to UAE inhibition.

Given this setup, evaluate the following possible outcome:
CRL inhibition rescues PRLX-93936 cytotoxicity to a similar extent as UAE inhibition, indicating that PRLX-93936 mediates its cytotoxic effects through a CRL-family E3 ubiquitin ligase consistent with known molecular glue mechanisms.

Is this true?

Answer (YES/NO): NO